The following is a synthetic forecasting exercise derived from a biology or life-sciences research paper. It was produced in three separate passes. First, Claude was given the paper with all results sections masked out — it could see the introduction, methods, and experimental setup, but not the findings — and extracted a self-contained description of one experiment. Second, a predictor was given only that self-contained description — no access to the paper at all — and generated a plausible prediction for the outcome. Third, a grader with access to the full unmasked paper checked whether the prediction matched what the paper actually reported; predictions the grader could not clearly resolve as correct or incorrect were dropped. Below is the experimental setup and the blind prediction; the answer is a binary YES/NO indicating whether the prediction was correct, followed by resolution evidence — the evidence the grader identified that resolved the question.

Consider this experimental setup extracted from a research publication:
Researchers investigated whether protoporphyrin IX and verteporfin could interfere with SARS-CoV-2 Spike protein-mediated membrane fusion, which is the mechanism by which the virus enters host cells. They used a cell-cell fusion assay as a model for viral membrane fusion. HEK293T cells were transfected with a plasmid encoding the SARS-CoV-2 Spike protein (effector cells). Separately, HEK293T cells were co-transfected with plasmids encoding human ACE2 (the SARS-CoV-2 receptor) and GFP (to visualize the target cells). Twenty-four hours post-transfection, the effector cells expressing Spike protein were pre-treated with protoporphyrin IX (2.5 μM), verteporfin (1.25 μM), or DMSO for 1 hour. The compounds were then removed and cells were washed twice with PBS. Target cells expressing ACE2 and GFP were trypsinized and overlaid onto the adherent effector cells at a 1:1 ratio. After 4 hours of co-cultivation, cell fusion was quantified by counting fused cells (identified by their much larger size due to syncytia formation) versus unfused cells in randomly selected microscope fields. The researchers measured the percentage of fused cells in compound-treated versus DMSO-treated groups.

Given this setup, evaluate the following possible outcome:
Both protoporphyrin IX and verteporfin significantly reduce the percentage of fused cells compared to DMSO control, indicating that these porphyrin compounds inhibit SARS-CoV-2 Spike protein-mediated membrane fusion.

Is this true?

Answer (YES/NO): YES